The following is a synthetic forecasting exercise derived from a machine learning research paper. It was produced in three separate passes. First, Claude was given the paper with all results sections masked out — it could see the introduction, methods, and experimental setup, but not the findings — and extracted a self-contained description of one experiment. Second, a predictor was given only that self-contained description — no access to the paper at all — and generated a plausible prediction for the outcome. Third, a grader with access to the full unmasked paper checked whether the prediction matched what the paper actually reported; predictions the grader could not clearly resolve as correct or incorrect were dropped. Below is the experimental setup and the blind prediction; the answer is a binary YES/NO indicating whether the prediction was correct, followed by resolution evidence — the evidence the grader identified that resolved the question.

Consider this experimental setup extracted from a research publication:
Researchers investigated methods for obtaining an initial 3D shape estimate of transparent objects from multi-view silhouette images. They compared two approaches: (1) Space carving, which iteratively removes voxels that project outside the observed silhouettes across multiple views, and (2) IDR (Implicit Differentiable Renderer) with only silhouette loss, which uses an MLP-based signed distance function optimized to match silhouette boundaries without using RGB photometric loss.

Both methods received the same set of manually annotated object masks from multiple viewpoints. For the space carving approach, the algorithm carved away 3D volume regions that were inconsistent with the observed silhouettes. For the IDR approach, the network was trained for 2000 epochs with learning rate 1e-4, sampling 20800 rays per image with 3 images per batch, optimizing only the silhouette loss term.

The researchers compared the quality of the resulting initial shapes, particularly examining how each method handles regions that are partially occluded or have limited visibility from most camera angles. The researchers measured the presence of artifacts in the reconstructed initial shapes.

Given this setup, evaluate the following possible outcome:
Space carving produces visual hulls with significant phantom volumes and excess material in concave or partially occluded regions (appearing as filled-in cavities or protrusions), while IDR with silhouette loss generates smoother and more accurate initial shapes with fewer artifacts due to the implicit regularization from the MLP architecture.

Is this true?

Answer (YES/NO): YES